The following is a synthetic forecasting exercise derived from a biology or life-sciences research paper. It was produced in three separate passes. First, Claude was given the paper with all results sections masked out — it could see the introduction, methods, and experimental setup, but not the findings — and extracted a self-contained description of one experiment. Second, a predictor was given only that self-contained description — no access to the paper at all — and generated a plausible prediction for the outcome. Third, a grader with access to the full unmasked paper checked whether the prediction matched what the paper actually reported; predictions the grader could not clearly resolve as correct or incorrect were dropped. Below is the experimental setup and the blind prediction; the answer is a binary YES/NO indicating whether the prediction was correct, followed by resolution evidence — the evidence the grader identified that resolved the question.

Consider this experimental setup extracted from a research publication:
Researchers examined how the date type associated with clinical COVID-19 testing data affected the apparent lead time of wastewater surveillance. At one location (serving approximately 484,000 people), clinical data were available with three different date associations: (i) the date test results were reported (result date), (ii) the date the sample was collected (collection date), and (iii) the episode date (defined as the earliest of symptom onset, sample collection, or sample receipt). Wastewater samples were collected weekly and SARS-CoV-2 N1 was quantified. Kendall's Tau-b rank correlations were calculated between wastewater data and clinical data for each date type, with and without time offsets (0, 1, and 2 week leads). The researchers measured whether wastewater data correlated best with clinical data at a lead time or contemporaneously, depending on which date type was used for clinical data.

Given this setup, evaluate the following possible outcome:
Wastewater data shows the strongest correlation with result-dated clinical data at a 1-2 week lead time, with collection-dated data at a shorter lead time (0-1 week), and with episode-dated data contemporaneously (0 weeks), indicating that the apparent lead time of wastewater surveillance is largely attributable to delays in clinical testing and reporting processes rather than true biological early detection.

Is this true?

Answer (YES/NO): YES